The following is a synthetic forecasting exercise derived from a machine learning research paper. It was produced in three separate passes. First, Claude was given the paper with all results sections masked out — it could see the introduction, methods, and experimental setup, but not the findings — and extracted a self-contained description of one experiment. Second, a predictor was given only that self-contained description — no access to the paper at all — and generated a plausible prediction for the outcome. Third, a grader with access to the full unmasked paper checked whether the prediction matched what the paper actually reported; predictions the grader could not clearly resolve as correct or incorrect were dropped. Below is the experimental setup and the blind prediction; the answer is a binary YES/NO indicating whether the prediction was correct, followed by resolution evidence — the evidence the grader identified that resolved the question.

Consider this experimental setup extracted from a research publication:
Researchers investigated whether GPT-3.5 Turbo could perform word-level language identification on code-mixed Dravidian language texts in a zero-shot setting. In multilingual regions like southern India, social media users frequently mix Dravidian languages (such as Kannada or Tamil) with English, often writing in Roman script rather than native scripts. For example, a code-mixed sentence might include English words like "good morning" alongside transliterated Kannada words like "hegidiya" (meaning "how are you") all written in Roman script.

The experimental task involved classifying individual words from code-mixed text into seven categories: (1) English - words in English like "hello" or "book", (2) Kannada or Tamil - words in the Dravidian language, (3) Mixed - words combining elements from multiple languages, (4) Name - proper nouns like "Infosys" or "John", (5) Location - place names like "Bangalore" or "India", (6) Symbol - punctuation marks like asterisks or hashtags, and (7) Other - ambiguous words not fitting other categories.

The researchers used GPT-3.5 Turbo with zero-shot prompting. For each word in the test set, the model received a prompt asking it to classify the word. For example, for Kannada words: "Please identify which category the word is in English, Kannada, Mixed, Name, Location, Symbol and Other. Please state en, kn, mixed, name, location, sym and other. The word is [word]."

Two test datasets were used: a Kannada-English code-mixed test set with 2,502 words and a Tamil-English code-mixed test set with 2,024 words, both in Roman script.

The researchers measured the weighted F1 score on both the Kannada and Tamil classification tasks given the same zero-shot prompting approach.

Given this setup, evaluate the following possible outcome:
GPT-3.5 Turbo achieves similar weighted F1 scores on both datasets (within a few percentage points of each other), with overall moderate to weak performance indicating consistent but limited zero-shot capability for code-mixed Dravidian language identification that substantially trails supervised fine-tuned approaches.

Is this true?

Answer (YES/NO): YES